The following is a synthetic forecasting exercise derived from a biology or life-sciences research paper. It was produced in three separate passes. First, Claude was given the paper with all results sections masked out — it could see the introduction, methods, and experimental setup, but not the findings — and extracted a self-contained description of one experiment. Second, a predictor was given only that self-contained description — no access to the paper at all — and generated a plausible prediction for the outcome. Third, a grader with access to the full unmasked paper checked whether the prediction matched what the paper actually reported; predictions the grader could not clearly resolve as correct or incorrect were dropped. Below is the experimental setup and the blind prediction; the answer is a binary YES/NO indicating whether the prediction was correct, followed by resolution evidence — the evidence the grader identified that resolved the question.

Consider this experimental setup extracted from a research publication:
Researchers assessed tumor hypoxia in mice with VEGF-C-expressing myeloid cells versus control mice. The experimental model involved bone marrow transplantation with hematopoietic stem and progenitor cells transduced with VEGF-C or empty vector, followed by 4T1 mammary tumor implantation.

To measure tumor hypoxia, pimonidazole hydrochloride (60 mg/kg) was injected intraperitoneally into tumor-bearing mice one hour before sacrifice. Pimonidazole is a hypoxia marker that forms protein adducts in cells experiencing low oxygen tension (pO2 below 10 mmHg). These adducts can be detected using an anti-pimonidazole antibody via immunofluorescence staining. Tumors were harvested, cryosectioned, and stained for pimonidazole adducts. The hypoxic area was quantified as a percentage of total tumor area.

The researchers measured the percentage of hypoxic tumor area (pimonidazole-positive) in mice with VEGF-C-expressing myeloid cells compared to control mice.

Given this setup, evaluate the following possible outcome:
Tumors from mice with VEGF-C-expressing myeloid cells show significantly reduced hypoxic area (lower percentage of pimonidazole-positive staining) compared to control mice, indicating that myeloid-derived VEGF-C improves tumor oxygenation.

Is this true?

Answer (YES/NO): YES